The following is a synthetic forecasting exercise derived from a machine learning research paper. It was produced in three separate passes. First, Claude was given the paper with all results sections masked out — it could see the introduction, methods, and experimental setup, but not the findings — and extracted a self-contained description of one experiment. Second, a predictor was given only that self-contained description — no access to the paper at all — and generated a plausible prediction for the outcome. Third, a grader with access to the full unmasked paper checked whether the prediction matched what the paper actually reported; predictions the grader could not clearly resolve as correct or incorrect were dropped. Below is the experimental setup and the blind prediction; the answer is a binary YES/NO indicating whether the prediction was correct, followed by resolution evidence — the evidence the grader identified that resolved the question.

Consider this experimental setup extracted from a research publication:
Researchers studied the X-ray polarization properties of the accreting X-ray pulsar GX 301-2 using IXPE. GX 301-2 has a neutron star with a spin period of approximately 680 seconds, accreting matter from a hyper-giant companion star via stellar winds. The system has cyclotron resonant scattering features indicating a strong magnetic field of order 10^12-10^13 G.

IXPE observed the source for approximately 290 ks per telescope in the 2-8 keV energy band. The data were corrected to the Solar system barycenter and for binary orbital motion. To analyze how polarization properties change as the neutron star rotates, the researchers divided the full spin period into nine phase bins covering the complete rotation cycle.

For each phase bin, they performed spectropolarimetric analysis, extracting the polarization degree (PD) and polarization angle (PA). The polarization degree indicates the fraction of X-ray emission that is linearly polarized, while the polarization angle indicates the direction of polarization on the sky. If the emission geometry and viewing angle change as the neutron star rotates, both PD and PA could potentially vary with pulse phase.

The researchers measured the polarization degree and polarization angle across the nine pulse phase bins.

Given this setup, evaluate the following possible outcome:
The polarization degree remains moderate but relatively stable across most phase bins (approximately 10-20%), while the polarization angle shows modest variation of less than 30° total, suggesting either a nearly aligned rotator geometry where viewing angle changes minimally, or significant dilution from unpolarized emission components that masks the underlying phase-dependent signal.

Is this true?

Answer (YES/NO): NO